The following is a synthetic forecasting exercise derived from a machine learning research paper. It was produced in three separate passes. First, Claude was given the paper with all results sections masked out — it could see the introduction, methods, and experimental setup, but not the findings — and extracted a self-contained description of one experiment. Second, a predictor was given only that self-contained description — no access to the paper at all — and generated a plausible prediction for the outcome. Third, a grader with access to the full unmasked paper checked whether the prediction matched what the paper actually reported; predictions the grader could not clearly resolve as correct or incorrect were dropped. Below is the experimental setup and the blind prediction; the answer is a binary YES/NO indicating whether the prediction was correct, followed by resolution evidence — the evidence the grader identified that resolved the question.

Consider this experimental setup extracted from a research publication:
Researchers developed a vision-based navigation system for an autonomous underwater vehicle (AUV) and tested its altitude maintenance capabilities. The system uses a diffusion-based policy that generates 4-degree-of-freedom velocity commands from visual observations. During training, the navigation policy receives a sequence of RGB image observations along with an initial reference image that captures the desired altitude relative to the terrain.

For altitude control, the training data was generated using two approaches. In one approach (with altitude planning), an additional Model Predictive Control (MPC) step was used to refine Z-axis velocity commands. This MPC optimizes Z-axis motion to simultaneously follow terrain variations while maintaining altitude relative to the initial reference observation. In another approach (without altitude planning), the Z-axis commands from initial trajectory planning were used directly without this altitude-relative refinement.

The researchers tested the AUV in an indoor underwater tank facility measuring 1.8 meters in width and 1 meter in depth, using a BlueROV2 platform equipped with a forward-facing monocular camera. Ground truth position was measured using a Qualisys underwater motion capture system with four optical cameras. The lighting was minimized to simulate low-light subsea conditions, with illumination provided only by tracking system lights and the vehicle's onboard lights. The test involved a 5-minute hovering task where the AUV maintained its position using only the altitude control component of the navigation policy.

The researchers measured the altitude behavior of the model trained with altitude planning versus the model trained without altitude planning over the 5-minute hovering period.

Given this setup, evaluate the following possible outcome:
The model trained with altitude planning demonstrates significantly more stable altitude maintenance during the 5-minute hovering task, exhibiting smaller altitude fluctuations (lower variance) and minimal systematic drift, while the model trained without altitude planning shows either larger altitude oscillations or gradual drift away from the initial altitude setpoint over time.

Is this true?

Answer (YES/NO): YES